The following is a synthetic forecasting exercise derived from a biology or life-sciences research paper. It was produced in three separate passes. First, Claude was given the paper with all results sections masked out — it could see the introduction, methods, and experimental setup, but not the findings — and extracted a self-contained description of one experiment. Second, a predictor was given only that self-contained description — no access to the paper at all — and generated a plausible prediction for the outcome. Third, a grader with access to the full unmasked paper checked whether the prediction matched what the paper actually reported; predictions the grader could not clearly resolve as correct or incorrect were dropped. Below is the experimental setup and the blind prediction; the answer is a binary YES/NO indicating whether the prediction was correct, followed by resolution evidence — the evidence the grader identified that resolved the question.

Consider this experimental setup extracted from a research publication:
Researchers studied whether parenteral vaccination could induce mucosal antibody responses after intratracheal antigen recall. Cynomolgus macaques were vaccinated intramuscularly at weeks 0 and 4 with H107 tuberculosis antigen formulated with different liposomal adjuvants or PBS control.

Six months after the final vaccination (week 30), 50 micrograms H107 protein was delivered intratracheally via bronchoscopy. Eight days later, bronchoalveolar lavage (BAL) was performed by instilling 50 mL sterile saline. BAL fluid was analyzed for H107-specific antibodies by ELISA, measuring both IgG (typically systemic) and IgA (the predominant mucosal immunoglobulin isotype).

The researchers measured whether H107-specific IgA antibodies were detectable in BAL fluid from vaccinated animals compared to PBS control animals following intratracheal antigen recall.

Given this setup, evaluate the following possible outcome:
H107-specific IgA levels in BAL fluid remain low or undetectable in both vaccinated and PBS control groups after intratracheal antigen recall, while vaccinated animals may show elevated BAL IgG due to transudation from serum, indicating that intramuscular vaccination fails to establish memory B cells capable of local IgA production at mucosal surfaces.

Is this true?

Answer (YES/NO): YES